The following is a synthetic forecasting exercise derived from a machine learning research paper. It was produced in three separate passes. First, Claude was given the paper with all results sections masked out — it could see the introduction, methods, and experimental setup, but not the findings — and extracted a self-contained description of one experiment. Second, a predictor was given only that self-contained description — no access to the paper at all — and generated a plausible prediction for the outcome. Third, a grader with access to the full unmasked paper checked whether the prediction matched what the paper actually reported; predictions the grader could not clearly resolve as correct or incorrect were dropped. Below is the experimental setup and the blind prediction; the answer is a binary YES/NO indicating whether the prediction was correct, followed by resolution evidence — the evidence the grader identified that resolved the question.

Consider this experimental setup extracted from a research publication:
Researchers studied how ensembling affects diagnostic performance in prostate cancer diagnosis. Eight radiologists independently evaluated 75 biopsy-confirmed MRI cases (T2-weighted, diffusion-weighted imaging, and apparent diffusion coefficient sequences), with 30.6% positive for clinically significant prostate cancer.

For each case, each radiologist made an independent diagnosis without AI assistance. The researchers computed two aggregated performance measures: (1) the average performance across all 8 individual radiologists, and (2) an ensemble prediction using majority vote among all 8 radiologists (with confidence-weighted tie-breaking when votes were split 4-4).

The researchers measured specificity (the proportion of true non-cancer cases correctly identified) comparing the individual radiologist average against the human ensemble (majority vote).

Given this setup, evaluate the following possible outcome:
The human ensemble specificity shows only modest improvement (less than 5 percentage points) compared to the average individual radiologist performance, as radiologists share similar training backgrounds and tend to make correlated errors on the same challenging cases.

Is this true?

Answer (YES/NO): NO